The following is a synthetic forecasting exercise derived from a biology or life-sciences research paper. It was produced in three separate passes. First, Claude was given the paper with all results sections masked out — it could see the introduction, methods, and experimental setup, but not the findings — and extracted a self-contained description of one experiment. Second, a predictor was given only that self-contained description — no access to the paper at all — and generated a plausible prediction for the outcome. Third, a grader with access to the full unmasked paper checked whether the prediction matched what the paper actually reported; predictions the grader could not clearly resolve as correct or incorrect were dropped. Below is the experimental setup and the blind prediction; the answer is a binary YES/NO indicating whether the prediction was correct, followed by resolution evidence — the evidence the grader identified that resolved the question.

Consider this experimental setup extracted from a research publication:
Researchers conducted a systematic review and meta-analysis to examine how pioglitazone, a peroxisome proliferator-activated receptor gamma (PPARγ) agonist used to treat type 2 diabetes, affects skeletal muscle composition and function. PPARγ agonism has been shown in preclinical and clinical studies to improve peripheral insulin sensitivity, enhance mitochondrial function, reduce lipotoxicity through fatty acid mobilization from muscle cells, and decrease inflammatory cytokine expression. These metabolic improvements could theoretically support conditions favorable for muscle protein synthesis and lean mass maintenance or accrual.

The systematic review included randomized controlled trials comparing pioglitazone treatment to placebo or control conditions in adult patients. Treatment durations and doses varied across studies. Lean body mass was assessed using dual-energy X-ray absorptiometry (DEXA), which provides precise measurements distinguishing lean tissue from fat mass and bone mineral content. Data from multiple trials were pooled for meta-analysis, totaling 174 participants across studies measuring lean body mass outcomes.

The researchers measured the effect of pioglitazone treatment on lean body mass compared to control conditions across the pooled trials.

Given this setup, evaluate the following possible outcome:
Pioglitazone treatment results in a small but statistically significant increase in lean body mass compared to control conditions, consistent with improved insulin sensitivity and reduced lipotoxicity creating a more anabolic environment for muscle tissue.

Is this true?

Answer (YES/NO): NO